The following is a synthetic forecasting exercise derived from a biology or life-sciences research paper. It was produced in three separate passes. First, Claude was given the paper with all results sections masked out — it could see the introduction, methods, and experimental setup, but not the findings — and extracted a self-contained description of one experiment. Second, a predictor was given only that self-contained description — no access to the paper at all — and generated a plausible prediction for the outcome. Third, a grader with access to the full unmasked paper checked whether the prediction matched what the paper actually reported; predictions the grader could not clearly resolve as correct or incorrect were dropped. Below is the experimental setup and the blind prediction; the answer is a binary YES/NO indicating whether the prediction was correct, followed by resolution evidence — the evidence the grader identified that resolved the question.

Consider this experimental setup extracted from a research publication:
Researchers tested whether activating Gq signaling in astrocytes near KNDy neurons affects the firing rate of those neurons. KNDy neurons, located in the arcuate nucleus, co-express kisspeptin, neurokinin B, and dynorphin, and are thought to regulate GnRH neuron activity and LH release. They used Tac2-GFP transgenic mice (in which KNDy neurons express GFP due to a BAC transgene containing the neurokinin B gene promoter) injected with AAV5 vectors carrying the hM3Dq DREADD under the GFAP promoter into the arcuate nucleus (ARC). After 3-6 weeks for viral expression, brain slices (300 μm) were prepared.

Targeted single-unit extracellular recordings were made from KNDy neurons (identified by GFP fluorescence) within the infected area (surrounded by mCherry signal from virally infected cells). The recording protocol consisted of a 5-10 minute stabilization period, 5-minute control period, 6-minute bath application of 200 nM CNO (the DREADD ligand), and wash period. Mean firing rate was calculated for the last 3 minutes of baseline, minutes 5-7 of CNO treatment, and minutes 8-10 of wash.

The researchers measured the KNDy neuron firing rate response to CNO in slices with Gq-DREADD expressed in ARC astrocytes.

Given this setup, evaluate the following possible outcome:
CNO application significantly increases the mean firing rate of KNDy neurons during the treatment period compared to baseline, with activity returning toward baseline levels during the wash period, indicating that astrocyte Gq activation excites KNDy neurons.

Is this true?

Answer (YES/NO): NO